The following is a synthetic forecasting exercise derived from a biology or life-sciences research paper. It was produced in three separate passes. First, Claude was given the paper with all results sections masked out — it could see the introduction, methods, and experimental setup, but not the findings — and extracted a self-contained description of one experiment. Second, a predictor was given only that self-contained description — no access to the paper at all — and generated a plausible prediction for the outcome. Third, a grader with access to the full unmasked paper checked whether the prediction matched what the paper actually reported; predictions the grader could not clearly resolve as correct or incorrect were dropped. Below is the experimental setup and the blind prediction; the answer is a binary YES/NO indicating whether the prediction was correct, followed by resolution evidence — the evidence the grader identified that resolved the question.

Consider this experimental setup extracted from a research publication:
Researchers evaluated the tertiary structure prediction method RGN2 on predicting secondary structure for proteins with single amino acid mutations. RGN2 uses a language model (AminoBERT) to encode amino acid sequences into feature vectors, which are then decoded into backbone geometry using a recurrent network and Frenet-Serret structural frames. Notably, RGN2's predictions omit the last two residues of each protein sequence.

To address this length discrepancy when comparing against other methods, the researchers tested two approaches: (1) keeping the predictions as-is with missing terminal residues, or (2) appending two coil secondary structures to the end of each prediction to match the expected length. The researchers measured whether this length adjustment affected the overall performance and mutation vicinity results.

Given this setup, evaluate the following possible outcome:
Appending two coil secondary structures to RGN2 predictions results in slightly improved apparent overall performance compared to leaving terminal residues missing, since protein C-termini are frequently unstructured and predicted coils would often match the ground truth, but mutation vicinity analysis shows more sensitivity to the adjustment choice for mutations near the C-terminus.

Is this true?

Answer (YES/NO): NO